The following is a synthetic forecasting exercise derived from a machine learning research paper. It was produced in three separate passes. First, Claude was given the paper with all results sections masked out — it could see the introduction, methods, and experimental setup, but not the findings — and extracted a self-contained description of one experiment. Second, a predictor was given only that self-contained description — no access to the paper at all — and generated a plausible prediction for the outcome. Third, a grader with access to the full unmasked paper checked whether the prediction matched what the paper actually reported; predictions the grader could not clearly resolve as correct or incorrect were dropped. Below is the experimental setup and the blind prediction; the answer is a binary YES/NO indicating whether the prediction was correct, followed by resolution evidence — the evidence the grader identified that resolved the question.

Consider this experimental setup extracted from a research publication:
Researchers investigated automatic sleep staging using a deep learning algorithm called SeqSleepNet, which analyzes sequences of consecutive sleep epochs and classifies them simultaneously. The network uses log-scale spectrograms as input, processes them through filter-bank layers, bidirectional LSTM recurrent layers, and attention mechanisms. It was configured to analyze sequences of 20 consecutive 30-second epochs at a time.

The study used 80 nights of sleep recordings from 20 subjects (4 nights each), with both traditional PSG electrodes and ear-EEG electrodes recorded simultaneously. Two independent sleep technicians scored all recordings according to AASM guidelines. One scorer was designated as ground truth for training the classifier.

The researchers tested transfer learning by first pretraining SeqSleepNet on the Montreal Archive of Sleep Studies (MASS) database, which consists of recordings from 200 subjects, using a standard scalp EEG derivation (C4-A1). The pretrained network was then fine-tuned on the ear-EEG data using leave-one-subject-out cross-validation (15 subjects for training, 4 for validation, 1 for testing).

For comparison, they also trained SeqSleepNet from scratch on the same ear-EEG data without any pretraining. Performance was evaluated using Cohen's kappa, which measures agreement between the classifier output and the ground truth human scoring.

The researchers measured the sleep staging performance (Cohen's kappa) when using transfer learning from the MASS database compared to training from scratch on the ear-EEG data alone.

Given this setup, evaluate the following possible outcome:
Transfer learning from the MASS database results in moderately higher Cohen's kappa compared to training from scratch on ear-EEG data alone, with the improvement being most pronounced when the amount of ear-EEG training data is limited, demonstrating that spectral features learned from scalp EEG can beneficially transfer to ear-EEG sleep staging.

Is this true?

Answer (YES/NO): NO